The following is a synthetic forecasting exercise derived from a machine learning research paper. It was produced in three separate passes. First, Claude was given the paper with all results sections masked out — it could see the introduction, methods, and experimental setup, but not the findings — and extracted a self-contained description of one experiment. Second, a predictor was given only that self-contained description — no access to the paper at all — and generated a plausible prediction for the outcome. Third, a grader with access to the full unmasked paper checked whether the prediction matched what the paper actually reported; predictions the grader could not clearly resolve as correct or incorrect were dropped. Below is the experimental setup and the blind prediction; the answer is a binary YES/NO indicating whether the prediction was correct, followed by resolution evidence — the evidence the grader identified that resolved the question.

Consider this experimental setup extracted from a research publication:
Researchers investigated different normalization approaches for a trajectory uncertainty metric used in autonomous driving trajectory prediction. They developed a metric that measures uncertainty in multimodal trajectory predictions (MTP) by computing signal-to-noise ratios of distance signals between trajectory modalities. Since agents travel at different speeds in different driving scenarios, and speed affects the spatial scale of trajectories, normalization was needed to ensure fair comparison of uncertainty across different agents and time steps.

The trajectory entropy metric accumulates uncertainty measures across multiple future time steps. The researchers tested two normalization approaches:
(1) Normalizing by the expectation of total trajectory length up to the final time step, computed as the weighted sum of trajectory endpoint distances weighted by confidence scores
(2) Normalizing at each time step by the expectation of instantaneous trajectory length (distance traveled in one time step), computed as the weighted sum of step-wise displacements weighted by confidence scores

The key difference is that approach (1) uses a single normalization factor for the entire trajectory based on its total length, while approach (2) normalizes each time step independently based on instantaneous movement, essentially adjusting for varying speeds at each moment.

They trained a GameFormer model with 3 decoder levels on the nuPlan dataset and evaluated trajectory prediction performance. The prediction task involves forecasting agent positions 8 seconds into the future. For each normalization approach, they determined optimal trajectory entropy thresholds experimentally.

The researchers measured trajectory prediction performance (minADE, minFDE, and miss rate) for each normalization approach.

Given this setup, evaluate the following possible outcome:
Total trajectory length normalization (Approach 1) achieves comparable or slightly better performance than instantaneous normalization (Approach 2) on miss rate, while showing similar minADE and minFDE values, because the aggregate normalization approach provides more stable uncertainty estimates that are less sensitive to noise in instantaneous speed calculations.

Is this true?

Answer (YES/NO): NO